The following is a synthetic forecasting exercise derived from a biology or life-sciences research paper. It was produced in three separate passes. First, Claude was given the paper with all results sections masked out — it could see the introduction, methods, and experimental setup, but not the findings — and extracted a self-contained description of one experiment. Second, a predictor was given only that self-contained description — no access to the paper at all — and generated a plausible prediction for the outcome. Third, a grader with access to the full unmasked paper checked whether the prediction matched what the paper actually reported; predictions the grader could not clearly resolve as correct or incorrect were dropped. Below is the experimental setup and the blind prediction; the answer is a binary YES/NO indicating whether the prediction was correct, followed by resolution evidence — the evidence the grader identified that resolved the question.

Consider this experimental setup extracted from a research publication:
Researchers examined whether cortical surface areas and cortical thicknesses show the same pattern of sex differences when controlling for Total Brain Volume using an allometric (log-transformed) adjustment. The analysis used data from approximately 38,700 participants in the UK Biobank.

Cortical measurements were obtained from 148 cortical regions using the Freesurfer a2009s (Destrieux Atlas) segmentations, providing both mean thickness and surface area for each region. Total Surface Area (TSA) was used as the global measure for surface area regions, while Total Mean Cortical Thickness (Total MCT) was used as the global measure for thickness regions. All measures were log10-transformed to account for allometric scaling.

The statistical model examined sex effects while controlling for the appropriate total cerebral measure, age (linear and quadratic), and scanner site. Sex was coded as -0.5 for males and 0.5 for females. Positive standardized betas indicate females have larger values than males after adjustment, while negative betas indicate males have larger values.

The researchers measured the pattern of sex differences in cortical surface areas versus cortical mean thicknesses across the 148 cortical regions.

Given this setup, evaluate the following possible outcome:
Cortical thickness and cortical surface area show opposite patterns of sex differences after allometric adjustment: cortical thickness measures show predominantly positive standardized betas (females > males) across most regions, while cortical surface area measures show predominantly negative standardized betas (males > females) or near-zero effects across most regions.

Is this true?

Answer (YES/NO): NO